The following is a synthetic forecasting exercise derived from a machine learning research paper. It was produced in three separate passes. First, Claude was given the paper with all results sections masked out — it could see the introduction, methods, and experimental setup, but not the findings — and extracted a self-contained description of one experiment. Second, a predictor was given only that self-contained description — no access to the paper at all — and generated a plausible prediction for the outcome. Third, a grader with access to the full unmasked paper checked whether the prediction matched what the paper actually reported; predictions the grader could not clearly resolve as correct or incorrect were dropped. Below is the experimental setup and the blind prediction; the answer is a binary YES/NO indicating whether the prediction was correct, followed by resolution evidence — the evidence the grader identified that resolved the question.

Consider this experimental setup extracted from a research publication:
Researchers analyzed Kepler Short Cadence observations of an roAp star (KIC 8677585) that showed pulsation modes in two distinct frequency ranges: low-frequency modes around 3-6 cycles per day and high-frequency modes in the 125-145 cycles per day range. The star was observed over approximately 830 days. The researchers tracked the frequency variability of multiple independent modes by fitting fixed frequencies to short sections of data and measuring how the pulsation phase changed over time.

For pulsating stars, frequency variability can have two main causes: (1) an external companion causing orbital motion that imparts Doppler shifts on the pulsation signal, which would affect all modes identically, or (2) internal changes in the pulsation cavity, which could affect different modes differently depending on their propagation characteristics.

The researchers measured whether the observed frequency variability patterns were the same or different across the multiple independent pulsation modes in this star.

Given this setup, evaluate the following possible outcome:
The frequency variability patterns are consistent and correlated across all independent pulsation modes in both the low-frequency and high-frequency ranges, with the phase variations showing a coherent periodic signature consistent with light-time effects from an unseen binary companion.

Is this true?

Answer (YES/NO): NO